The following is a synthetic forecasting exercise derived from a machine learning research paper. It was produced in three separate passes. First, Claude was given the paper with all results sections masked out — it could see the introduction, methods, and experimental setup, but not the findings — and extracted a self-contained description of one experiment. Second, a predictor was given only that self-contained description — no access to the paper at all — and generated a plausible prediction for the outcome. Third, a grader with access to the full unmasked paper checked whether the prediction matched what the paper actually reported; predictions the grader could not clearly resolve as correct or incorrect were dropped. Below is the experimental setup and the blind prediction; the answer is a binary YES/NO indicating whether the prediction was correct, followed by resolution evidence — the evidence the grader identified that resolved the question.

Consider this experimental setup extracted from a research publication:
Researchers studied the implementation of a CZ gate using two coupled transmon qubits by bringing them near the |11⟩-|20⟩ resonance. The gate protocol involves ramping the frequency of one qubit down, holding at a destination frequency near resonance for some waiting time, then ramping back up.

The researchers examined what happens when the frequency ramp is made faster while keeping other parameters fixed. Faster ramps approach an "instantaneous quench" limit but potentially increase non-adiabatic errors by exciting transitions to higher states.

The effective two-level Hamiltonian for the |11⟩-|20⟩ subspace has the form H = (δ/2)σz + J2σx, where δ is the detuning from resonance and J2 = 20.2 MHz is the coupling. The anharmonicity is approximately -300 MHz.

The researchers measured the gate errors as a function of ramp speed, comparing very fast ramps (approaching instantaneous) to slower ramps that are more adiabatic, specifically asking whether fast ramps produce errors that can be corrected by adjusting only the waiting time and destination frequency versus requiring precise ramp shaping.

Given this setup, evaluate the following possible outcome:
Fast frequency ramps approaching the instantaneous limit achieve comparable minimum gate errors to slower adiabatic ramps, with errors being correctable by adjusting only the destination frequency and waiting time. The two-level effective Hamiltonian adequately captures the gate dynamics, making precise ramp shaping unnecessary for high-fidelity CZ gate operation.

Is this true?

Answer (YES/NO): YES